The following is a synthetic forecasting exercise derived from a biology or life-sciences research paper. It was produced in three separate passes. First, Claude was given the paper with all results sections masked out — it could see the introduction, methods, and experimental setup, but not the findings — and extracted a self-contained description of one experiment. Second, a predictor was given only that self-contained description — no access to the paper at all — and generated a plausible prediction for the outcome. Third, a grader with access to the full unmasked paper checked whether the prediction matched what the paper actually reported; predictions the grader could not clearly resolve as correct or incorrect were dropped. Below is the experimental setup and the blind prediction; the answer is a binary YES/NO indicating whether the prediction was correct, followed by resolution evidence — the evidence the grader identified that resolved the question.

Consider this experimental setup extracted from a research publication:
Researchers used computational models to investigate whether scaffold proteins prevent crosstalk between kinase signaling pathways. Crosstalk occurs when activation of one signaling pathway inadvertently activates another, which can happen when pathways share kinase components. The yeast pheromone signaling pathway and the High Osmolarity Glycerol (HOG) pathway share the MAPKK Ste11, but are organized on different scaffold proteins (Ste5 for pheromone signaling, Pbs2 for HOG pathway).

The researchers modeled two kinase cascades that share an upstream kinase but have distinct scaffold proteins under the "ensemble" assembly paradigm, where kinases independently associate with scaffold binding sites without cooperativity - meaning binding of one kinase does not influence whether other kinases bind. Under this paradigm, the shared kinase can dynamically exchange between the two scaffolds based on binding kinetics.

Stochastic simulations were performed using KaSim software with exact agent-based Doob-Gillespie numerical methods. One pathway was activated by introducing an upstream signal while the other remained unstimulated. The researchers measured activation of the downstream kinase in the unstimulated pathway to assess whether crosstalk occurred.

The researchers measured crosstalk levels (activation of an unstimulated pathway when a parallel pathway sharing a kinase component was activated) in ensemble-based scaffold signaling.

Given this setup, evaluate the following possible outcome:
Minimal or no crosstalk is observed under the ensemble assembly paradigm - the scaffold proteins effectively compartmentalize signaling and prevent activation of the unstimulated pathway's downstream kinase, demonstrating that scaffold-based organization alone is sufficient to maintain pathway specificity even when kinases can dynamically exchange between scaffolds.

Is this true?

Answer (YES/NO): NO